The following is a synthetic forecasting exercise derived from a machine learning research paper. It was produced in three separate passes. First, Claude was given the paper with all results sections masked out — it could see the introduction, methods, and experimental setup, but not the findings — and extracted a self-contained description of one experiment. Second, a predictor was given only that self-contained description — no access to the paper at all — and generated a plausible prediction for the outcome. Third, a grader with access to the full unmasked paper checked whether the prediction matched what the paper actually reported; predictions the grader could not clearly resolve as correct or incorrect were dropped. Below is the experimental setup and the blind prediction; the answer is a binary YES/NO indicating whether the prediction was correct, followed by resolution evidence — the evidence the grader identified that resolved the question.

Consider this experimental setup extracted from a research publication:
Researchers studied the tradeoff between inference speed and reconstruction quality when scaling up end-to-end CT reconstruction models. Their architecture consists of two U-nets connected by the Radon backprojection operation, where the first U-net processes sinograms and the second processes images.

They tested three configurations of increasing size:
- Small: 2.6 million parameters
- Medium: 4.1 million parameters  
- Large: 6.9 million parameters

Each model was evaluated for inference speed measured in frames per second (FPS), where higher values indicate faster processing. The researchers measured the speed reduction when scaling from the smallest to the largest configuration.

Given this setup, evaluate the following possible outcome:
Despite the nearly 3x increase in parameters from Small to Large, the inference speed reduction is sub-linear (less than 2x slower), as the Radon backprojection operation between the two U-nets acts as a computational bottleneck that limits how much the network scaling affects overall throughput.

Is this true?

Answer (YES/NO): YES